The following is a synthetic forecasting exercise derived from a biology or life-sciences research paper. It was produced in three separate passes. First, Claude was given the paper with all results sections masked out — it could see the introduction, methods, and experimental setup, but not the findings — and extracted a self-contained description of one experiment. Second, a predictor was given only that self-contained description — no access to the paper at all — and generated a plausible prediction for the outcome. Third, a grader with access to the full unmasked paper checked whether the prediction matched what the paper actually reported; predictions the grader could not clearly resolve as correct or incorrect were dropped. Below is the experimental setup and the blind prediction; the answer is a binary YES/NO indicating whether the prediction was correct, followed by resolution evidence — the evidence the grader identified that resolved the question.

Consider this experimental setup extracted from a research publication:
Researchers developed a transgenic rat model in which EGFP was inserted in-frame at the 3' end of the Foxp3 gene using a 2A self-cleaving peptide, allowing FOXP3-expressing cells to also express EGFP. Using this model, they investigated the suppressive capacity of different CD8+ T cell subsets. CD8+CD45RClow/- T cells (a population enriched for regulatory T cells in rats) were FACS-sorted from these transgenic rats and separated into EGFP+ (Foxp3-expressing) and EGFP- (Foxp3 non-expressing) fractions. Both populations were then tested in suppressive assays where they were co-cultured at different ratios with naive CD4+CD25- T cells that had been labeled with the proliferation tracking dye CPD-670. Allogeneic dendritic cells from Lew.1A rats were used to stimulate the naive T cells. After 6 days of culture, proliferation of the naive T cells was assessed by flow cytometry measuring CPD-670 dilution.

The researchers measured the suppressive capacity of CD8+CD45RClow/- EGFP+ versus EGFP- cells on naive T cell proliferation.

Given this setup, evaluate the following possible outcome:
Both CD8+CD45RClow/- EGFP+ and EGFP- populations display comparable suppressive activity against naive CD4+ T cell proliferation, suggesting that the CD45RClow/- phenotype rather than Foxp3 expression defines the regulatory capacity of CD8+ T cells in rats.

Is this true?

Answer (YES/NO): NO